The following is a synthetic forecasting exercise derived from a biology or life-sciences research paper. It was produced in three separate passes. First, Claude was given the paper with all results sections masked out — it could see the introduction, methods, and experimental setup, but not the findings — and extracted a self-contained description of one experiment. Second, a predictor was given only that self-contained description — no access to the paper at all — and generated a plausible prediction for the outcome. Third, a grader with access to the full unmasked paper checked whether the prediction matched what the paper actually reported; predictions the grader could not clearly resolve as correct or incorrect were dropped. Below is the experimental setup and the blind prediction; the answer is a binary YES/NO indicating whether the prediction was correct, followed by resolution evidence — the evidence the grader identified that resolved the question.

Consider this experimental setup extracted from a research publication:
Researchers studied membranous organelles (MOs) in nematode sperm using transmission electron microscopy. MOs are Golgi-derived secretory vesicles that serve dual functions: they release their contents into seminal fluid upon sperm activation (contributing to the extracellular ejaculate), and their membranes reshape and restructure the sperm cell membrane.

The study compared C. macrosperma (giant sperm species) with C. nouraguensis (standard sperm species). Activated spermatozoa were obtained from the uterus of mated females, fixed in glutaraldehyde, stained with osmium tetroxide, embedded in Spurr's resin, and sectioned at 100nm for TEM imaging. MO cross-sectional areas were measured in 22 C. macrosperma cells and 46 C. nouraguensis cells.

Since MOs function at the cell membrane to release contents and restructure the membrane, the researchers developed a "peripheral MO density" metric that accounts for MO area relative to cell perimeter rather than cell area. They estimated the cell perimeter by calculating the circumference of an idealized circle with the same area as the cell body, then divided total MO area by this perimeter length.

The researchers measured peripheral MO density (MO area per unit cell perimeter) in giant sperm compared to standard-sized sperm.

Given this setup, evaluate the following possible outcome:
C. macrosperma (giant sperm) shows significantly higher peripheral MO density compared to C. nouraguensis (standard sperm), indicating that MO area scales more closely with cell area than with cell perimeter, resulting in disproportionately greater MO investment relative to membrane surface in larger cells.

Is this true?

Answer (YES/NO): NO